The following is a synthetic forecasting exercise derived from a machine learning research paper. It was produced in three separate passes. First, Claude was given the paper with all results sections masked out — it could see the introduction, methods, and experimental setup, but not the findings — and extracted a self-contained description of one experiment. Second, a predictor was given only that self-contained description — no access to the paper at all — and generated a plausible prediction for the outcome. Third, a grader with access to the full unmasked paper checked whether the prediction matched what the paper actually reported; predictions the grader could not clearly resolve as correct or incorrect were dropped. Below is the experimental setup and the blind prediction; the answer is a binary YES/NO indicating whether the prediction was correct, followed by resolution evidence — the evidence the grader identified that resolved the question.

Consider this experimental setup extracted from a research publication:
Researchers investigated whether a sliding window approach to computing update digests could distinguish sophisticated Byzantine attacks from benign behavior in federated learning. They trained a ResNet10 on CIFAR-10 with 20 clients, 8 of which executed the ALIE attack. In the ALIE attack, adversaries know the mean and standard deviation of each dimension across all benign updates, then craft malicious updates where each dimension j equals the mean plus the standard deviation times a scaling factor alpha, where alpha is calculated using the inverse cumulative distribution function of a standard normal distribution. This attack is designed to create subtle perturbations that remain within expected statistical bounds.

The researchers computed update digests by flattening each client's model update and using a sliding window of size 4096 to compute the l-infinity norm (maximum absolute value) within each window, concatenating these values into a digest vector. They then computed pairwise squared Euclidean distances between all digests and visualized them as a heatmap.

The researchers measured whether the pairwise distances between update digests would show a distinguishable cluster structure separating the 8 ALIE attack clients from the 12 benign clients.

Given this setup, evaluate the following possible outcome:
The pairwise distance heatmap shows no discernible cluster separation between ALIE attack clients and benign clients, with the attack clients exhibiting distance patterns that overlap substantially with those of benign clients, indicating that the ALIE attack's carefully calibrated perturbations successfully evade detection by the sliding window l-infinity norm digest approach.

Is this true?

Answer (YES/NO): NO